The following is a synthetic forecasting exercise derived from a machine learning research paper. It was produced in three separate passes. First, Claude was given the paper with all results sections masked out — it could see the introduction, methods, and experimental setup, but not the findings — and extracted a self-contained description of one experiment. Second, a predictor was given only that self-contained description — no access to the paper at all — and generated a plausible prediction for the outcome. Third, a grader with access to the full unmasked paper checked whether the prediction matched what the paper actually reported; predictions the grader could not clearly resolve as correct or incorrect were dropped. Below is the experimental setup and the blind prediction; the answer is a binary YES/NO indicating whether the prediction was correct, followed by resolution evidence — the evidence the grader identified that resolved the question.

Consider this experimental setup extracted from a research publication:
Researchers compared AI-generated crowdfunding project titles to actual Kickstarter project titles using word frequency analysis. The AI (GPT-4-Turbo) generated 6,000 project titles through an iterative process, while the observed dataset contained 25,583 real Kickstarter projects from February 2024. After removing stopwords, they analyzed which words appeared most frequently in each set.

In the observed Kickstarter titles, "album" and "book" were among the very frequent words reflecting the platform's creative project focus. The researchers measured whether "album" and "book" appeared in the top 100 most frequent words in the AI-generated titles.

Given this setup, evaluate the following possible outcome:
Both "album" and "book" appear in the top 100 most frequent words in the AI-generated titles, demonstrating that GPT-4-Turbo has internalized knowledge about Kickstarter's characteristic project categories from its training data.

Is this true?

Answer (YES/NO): NO